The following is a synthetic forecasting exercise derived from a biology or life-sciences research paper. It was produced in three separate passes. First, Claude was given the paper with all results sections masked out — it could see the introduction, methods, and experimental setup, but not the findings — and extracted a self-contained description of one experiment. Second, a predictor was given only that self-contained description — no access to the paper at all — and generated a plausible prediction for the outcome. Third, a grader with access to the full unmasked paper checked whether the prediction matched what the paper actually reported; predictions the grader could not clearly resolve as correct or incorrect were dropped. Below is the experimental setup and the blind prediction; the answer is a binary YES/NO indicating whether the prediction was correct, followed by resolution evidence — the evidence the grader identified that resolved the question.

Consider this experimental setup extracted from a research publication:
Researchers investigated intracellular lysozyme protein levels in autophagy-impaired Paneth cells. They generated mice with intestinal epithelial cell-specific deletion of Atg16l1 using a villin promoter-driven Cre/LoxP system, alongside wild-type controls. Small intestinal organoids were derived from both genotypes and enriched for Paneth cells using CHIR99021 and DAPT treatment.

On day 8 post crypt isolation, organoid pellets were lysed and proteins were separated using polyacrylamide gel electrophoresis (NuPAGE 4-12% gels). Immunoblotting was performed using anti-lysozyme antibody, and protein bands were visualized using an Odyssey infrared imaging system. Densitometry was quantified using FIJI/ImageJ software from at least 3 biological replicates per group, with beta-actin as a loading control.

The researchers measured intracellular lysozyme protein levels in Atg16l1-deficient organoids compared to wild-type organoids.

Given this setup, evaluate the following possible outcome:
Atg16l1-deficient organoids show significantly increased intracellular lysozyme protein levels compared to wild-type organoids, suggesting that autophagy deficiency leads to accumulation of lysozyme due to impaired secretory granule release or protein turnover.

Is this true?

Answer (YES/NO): YES